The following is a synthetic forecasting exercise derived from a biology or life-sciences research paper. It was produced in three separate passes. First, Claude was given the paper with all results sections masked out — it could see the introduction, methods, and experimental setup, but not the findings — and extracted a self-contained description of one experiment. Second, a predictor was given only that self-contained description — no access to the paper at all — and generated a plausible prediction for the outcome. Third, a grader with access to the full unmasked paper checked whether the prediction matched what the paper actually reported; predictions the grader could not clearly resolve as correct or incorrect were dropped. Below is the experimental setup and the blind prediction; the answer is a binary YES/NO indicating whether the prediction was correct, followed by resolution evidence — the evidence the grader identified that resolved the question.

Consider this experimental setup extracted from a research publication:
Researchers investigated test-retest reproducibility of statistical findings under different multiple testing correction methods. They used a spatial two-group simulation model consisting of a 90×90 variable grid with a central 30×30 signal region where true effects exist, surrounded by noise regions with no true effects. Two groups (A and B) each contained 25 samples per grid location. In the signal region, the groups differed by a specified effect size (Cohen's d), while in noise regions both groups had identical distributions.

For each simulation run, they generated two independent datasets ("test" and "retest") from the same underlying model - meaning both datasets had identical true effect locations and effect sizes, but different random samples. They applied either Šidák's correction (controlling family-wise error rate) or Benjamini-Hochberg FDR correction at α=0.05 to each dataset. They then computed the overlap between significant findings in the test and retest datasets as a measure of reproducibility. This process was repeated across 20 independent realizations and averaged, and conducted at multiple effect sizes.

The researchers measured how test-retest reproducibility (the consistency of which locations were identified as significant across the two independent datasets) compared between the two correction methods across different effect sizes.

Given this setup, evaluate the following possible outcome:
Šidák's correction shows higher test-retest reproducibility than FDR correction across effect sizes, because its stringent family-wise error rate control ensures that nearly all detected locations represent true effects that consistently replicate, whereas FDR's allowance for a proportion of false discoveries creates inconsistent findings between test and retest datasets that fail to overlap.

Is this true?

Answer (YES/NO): NO